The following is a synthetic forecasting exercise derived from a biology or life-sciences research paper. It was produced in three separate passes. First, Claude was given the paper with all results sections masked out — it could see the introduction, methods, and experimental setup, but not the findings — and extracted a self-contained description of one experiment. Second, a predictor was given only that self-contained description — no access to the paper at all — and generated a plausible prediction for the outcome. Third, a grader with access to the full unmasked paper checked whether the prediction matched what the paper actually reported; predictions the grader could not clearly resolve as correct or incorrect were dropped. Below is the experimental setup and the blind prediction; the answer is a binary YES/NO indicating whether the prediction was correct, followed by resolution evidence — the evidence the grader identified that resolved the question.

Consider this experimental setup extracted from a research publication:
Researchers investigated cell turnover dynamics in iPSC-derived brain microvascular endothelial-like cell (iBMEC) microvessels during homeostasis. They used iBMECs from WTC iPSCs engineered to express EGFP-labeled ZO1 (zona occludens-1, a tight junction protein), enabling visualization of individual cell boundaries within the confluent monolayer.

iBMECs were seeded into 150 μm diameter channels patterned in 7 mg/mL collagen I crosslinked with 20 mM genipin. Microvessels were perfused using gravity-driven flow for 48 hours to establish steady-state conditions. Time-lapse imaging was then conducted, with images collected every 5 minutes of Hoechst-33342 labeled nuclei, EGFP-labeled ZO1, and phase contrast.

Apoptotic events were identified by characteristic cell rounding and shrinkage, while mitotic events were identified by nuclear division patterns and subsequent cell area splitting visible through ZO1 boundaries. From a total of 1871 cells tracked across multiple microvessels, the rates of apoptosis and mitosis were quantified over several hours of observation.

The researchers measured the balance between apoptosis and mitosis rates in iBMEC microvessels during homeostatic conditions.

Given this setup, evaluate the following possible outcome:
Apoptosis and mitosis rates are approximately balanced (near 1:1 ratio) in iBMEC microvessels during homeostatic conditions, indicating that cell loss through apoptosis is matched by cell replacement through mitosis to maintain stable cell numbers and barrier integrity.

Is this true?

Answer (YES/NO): YES